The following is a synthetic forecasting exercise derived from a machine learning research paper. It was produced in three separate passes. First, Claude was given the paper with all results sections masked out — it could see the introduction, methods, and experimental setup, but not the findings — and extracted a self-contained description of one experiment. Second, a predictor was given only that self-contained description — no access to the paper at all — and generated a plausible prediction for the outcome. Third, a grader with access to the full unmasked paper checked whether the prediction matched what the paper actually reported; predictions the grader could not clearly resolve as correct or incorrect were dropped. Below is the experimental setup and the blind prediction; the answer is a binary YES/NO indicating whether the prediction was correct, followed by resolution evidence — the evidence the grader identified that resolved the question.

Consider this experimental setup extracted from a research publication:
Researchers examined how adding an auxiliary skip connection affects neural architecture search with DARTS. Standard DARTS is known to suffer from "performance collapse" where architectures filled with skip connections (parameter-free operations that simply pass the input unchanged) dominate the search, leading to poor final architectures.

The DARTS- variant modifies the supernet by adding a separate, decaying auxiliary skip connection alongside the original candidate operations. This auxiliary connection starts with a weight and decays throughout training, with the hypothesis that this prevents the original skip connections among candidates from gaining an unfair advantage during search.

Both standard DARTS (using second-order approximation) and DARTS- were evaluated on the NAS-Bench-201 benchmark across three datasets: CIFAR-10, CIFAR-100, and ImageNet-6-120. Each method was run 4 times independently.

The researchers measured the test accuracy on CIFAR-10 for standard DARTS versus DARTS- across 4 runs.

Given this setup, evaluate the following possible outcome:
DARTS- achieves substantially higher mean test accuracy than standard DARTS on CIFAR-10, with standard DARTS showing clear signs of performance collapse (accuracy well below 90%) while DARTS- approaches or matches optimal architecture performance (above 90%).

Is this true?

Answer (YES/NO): YES